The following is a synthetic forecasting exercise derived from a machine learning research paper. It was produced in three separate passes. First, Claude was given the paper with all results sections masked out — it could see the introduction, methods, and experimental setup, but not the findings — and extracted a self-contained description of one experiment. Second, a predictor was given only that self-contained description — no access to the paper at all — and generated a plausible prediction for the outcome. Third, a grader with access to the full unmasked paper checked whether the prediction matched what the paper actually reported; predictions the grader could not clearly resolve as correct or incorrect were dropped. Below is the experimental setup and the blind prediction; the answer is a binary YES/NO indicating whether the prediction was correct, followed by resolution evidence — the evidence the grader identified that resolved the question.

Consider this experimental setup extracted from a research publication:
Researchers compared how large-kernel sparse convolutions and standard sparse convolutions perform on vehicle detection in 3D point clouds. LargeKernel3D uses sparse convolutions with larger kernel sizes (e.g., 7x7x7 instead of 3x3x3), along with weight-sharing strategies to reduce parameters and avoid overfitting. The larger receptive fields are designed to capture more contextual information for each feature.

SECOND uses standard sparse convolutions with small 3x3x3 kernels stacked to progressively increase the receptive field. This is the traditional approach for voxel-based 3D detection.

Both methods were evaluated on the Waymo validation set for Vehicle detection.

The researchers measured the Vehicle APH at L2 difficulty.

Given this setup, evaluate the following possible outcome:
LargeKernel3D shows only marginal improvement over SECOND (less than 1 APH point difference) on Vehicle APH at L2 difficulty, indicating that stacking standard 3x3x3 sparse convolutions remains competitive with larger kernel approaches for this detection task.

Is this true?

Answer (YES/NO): NO